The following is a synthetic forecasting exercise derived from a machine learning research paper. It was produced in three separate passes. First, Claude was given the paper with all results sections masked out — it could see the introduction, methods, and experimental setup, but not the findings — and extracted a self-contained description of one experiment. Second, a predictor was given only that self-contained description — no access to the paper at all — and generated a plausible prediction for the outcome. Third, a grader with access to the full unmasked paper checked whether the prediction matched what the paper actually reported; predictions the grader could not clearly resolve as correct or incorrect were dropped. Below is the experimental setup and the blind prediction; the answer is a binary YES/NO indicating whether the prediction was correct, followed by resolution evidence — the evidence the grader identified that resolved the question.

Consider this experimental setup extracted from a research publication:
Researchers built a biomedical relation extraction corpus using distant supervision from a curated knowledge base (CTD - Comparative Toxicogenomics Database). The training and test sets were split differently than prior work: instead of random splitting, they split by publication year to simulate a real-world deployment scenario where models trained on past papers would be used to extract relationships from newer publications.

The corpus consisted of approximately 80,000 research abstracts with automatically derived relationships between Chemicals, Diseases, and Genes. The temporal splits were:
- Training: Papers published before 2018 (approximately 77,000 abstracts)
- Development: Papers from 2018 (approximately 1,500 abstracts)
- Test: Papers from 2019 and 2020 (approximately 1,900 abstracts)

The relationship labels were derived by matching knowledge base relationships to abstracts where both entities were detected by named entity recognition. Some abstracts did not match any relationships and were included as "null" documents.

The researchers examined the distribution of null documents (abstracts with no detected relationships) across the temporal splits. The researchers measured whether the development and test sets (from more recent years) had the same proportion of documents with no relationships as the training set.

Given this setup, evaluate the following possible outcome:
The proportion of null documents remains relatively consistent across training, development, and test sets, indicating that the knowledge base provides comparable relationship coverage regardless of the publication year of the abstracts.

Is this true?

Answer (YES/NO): NO